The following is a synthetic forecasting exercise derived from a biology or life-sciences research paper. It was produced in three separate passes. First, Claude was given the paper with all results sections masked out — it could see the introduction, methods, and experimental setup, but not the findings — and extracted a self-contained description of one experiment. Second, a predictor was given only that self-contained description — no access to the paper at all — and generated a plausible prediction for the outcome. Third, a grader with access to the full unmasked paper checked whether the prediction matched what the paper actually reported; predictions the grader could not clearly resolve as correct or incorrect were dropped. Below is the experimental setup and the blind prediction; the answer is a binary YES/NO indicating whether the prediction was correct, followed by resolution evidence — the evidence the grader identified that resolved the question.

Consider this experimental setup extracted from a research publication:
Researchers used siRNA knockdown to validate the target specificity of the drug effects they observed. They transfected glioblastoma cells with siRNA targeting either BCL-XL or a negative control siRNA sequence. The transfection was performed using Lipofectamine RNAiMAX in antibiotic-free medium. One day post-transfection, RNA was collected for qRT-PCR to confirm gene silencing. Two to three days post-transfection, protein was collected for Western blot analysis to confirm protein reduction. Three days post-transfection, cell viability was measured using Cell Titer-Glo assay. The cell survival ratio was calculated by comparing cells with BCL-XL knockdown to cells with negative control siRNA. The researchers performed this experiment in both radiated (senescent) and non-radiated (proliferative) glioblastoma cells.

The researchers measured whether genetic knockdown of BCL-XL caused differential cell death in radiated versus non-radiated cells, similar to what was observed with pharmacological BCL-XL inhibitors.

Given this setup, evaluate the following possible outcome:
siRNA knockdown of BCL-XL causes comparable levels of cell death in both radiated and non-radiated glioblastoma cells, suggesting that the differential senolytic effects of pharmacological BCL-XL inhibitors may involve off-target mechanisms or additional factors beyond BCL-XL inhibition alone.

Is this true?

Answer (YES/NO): NO